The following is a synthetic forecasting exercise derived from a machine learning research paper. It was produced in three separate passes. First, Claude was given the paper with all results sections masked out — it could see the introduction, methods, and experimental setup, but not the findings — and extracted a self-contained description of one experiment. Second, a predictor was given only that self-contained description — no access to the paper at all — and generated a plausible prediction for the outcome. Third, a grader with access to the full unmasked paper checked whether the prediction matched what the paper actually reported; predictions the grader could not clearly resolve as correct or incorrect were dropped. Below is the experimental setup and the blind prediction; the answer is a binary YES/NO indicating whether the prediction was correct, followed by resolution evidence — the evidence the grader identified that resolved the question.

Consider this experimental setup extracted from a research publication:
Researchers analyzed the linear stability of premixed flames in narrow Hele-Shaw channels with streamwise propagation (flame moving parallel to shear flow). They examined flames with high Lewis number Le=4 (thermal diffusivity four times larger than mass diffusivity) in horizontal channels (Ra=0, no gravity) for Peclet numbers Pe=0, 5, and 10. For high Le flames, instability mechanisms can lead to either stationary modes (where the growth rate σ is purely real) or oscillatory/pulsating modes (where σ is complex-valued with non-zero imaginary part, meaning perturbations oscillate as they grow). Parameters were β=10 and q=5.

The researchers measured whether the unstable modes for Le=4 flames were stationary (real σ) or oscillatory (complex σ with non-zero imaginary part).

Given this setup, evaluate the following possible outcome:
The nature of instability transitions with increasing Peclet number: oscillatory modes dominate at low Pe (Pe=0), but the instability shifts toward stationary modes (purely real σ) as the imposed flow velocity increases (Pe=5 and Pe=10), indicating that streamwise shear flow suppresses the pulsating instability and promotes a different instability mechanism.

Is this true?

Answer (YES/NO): NO